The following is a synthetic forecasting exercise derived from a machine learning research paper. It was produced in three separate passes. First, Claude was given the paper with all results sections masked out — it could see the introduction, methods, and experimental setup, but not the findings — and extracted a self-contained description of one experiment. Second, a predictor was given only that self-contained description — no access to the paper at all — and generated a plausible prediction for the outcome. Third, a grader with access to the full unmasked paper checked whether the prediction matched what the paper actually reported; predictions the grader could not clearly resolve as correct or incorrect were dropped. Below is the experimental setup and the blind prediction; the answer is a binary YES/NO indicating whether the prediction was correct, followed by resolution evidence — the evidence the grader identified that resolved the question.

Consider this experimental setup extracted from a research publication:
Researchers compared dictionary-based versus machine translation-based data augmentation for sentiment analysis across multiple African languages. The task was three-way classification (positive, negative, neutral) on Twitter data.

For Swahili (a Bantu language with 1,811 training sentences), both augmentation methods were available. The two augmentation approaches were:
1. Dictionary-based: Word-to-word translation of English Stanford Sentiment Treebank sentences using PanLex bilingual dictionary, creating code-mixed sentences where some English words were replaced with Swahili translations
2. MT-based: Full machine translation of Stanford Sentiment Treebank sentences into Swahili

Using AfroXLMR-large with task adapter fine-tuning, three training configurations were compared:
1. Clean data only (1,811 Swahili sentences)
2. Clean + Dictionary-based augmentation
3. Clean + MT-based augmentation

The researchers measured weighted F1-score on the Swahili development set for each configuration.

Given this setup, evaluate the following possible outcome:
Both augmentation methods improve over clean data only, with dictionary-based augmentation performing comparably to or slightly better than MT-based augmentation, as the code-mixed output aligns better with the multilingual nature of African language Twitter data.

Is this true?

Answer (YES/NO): NO